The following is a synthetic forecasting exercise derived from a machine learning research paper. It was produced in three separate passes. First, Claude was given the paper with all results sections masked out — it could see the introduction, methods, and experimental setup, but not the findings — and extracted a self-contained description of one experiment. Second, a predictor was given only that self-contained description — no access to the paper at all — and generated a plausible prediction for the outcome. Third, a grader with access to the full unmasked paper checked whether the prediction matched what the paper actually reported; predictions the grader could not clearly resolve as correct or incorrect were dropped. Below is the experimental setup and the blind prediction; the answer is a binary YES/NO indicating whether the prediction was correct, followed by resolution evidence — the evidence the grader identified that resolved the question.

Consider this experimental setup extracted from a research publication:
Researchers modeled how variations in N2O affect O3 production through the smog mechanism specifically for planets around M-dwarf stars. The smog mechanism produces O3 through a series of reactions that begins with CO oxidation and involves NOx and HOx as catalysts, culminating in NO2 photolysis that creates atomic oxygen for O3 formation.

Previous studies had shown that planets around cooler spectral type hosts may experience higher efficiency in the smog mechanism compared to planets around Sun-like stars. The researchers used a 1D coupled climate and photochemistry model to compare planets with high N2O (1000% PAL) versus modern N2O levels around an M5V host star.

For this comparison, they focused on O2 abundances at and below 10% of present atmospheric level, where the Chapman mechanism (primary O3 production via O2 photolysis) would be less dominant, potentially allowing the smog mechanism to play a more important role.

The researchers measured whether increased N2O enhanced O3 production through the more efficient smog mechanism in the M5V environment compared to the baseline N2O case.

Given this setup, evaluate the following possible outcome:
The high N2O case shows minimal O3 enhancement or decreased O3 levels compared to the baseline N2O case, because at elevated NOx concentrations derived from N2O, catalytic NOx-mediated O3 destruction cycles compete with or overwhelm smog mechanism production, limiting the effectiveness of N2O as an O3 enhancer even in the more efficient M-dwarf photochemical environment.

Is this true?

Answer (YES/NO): NO